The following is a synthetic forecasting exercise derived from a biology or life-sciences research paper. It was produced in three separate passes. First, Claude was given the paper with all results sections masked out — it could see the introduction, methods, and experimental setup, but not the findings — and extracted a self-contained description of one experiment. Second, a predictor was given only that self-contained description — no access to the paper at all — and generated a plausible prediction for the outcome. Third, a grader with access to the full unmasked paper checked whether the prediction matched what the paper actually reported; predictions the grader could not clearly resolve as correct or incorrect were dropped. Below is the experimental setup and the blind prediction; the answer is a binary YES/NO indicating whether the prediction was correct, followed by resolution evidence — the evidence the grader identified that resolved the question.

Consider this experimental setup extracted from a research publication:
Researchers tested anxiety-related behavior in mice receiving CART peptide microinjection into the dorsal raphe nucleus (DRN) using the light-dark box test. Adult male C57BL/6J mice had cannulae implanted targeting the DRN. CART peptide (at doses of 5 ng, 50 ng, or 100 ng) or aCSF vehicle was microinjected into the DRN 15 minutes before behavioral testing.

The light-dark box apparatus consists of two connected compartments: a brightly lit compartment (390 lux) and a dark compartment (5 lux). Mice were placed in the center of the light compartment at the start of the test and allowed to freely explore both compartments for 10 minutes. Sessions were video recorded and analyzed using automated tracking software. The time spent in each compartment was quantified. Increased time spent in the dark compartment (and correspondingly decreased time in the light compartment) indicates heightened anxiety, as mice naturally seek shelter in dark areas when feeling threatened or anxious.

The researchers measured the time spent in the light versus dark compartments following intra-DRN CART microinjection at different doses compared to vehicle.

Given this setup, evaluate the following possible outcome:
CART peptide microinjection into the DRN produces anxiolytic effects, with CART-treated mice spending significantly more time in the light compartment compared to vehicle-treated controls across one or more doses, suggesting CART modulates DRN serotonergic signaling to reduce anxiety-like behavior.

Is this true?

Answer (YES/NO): NO